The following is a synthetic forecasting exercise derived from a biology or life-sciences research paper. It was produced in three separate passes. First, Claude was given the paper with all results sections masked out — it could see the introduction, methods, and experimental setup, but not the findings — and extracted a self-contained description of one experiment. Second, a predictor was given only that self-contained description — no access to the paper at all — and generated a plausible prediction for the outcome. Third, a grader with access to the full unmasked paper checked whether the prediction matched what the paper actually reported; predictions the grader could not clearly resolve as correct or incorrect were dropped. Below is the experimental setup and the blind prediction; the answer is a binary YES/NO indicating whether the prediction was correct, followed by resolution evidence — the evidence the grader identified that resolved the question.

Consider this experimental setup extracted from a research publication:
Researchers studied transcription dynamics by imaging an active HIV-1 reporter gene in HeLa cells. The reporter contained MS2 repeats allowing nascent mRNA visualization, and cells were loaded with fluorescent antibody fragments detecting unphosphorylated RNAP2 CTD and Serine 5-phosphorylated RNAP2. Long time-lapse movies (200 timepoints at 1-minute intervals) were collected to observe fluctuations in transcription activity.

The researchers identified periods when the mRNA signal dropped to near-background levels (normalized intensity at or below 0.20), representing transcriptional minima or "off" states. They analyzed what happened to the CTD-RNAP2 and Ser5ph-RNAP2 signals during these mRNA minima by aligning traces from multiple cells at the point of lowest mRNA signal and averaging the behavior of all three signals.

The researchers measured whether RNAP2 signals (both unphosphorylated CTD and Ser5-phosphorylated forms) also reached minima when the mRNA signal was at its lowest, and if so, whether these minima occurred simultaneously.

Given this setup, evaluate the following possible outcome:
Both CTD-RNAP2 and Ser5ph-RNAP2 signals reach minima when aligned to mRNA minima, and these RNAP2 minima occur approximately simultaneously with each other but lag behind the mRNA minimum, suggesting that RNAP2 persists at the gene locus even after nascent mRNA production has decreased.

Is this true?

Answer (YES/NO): NO